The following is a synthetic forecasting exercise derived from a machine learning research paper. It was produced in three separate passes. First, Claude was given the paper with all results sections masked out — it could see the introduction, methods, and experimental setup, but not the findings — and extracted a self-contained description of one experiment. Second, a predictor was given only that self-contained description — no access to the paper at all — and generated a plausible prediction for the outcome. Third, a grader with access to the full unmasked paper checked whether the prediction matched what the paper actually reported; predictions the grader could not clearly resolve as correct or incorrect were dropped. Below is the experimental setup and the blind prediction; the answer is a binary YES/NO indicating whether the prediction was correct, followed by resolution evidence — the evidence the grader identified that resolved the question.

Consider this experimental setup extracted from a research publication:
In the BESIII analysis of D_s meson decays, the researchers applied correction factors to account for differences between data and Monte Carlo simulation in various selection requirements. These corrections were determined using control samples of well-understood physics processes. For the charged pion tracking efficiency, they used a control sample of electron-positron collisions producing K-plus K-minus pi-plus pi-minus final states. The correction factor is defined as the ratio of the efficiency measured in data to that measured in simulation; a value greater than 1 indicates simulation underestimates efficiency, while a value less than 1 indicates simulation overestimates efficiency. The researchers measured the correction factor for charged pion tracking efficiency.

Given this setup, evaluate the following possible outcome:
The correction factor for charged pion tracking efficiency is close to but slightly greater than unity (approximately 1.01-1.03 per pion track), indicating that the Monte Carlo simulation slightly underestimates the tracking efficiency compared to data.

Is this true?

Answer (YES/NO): NO